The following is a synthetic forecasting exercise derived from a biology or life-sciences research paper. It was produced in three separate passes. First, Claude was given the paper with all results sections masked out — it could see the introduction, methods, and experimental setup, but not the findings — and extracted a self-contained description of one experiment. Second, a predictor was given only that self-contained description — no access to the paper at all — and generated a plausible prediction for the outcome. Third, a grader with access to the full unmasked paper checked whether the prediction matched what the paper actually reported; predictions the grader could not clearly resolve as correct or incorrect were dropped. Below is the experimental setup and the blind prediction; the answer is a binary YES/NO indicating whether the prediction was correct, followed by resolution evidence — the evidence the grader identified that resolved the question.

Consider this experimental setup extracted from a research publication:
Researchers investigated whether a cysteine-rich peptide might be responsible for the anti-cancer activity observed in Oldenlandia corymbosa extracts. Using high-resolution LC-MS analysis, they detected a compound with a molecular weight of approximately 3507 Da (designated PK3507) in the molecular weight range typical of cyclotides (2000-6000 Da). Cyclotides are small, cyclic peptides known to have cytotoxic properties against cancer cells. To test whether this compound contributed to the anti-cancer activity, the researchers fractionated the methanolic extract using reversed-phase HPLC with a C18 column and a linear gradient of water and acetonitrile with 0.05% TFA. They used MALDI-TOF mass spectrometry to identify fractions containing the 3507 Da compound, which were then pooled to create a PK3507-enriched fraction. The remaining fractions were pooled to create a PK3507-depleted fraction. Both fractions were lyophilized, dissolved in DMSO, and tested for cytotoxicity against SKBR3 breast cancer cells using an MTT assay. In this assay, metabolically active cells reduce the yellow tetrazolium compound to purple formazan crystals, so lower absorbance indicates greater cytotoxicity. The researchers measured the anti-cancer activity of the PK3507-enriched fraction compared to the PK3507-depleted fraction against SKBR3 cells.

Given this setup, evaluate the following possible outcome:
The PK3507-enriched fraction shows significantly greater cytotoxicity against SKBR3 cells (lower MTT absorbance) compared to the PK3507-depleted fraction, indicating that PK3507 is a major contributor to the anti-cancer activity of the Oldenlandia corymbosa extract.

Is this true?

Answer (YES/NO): NO